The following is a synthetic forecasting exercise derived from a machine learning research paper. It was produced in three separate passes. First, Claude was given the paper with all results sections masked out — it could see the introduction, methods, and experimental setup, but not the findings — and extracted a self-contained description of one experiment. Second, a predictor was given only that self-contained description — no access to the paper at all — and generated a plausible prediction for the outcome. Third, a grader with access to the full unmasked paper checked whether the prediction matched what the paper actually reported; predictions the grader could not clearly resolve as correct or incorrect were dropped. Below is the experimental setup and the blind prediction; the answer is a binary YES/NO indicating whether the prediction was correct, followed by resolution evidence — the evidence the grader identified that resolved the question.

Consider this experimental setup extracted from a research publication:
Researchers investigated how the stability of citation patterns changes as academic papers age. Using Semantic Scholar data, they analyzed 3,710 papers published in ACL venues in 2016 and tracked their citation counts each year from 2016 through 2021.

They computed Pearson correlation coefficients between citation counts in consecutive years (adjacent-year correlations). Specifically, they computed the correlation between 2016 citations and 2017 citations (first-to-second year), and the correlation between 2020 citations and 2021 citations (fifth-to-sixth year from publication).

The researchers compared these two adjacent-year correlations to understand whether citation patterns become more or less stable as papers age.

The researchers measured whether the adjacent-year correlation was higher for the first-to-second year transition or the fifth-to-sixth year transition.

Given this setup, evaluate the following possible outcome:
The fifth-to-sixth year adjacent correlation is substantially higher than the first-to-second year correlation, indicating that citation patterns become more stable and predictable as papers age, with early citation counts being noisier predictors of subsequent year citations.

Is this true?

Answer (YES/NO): YES